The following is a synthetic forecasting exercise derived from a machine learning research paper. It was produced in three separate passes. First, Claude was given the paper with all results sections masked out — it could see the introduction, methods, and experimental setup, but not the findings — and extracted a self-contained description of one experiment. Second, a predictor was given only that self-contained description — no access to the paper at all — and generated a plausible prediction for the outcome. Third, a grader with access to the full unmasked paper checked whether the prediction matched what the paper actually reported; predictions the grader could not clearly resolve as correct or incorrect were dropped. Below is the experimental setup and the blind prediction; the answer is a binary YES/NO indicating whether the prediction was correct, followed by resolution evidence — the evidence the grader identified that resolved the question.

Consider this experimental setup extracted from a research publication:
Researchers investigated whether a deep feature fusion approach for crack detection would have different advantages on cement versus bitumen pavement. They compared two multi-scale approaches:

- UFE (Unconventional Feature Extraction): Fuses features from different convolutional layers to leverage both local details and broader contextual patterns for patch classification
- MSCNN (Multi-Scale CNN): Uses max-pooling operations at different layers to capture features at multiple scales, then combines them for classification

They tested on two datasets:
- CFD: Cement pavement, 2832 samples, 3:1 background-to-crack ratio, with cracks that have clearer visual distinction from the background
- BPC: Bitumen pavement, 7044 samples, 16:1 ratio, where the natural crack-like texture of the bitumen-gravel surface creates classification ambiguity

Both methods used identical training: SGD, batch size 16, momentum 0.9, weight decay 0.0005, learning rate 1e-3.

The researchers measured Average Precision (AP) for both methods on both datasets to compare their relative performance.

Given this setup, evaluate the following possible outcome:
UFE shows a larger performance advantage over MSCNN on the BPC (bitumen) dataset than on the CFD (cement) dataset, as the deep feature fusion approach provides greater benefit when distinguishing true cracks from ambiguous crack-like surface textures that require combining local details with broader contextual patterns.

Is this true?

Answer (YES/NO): YES